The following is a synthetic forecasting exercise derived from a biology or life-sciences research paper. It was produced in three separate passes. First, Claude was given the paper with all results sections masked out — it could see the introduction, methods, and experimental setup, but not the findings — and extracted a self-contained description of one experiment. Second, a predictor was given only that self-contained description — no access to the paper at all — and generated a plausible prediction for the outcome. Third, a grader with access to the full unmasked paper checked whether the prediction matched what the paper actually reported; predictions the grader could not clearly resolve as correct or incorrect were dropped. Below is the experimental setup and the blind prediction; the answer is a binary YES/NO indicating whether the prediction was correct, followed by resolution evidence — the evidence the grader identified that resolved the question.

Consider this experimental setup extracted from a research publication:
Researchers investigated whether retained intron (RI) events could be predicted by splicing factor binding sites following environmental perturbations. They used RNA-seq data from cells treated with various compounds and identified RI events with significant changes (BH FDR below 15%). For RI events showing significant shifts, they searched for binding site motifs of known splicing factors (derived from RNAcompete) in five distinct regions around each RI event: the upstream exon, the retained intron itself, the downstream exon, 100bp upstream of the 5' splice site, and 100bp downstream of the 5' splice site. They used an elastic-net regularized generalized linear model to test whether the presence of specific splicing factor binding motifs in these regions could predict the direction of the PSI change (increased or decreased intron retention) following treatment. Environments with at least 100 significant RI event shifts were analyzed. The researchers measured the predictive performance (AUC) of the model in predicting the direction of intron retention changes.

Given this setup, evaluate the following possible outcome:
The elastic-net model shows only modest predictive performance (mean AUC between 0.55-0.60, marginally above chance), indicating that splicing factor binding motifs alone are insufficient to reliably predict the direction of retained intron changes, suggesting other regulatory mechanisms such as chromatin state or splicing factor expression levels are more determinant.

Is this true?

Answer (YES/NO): NO